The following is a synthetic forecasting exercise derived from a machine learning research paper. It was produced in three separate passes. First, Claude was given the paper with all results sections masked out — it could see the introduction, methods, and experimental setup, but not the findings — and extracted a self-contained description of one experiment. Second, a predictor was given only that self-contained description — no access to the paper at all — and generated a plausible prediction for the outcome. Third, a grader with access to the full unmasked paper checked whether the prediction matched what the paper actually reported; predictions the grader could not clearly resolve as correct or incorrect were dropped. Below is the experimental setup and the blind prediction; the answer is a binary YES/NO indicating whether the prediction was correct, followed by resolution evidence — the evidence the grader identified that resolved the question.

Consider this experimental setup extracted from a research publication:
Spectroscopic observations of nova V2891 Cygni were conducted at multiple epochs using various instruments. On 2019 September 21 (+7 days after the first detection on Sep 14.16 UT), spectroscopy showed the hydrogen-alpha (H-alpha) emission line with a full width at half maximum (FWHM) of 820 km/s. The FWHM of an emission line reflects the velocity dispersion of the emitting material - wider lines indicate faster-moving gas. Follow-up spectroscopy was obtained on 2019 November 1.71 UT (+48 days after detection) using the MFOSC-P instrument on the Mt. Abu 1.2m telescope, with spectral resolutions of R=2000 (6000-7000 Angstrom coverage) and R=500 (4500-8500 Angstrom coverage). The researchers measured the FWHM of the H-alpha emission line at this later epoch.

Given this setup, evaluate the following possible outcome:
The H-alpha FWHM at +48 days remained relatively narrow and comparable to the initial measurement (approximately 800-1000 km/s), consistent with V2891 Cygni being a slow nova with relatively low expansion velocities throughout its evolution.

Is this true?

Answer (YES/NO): NO